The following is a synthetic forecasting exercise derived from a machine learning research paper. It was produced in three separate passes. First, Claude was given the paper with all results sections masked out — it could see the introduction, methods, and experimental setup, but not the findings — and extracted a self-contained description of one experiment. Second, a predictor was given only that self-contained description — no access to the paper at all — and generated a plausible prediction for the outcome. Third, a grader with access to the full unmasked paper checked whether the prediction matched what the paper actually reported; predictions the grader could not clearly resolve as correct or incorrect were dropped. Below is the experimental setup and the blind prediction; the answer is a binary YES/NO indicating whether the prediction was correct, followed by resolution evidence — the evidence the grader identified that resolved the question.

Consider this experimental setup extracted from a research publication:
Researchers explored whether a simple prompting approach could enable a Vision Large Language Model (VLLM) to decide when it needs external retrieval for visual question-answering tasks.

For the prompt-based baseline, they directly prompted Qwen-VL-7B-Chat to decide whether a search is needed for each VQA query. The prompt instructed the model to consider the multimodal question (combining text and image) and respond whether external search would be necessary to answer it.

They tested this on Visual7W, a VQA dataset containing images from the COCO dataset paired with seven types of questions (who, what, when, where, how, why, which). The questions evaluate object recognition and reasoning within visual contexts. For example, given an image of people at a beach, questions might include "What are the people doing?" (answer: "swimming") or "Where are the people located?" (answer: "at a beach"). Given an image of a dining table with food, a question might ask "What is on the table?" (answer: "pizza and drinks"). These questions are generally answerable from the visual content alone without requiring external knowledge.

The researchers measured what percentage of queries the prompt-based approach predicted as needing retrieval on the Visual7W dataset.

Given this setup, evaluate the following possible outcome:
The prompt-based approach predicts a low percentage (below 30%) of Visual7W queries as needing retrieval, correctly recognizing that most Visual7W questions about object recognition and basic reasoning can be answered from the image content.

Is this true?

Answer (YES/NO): NO